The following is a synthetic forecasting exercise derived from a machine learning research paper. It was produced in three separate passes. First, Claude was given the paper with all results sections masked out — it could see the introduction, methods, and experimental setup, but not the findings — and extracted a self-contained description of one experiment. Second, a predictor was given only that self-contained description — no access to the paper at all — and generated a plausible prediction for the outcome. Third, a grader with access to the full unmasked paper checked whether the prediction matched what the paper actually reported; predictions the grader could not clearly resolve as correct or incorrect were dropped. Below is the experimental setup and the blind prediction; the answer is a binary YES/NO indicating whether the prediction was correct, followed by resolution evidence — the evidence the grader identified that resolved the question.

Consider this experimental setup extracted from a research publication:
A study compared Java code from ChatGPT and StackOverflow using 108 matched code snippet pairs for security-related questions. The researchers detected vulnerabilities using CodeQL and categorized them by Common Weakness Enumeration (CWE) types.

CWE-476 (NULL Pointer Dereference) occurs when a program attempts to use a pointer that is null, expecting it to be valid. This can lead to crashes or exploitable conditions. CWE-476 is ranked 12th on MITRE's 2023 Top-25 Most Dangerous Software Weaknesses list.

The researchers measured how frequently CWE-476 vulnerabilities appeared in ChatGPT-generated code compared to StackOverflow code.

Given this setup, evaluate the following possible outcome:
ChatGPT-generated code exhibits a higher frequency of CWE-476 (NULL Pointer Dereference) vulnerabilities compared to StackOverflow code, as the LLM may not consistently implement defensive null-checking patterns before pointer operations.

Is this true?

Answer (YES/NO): NO